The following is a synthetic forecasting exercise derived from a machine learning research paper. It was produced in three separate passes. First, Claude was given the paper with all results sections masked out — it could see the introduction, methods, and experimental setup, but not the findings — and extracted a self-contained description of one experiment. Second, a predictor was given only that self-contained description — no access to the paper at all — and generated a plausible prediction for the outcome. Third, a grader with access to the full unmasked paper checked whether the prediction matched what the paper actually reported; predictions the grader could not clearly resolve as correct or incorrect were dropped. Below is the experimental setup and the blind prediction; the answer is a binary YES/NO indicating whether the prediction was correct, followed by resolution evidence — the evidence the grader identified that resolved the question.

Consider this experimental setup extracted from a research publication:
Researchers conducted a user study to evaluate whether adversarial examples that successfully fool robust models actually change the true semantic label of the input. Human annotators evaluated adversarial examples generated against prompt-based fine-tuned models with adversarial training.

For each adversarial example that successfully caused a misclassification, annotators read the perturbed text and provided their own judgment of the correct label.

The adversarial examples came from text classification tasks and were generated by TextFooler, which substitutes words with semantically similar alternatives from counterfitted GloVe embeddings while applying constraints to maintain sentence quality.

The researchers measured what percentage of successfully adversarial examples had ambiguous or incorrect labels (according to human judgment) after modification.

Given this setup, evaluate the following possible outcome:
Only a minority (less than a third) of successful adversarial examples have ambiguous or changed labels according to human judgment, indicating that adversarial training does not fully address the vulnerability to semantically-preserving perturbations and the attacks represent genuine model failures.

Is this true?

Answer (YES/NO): NO